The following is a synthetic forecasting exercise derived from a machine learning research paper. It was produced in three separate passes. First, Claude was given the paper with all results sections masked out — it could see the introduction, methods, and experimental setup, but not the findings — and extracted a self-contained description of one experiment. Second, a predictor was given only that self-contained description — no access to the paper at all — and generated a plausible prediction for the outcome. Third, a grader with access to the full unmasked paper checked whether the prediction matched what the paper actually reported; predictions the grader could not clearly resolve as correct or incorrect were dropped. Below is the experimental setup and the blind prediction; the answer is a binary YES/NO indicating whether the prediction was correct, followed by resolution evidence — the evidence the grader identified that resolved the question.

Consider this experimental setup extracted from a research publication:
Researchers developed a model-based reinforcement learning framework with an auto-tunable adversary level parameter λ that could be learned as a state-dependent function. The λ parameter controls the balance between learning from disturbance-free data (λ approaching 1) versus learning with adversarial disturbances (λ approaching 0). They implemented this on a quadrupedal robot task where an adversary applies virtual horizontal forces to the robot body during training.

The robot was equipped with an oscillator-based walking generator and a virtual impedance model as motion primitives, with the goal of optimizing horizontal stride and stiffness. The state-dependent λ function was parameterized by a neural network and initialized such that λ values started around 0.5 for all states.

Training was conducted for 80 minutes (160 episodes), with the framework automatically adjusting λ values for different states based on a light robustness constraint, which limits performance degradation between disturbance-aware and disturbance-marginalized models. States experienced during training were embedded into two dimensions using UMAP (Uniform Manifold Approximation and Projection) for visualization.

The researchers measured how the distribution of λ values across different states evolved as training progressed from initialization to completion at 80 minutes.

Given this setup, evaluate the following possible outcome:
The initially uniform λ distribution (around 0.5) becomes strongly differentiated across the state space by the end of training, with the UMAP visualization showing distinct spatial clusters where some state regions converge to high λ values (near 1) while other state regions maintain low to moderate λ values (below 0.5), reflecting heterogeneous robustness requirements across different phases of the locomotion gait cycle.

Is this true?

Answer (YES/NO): NO